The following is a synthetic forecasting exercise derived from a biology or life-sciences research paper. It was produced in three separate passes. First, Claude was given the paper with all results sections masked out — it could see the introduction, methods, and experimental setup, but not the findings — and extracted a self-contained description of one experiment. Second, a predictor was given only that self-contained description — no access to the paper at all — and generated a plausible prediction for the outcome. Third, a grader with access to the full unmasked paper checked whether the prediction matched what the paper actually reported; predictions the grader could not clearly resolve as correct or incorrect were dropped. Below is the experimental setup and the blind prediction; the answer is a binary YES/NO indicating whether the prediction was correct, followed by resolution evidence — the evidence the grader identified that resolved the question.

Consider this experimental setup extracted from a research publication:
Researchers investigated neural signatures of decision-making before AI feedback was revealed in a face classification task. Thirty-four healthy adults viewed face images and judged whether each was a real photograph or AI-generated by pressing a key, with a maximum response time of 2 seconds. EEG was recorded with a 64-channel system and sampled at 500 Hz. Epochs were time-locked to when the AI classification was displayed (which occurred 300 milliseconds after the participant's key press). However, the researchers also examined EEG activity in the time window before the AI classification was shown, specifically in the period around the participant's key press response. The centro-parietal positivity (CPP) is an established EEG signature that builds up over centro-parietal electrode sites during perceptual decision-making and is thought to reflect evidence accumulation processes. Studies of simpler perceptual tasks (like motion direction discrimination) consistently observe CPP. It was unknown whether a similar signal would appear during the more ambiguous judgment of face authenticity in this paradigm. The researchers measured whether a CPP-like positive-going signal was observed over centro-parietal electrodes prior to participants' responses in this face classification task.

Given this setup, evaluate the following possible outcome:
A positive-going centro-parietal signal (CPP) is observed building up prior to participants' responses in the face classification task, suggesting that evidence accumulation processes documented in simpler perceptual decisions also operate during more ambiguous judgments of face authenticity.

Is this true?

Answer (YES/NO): YES